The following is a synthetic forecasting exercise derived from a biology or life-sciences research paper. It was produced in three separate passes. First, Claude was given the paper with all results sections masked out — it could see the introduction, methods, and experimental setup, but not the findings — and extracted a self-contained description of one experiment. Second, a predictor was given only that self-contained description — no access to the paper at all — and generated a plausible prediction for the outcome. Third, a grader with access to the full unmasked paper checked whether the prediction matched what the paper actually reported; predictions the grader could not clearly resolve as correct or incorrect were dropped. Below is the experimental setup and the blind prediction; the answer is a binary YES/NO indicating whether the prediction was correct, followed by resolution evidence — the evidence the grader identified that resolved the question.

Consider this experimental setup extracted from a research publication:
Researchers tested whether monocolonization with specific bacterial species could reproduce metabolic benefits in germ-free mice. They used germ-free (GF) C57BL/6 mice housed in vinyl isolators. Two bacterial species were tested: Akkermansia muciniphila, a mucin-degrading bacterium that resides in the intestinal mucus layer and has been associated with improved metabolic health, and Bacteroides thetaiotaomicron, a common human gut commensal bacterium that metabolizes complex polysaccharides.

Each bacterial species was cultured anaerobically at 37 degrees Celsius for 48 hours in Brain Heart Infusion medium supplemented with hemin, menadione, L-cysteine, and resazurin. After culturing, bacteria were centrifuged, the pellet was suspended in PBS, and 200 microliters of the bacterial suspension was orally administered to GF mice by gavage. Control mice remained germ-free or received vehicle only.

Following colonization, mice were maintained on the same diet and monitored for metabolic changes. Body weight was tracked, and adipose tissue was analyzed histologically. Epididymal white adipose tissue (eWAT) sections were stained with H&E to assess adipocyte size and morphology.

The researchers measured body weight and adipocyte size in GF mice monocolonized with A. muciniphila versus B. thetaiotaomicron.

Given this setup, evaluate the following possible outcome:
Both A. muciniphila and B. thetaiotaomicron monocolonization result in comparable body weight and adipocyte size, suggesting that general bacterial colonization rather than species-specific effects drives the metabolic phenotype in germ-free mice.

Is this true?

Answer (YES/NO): NO